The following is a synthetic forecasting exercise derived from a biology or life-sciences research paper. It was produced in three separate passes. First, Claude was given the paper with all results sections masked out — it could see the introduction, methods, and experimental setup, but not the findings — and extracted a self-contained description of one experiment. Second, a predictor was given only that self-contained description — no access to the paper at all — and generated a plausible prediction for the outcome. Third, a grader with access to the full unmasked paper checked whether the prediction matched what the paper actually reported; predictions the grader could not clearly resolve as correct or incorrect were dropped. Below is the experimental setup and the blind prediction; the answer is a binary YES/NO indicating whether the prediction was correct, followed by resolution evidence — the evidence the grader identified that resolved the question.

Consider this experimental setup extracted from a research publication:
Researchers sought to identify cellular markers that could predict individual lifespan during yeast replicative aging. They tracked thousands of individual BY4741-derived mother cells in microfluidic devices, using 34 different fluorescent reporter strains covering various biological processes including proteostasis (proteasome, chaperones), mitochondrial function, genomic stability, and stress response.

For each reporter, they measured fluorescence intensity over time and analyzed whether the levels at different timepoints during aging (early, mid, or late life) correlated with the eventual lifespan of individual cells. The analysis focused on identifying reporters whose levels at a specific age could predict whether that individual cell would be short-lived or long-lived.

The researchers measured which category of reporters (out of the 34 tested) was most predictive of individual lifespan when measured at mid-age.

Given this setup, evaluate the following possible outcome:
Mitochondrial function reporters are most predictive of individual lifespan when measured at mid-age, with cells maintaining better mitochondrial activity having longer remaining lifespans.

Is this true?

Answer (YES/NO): NO